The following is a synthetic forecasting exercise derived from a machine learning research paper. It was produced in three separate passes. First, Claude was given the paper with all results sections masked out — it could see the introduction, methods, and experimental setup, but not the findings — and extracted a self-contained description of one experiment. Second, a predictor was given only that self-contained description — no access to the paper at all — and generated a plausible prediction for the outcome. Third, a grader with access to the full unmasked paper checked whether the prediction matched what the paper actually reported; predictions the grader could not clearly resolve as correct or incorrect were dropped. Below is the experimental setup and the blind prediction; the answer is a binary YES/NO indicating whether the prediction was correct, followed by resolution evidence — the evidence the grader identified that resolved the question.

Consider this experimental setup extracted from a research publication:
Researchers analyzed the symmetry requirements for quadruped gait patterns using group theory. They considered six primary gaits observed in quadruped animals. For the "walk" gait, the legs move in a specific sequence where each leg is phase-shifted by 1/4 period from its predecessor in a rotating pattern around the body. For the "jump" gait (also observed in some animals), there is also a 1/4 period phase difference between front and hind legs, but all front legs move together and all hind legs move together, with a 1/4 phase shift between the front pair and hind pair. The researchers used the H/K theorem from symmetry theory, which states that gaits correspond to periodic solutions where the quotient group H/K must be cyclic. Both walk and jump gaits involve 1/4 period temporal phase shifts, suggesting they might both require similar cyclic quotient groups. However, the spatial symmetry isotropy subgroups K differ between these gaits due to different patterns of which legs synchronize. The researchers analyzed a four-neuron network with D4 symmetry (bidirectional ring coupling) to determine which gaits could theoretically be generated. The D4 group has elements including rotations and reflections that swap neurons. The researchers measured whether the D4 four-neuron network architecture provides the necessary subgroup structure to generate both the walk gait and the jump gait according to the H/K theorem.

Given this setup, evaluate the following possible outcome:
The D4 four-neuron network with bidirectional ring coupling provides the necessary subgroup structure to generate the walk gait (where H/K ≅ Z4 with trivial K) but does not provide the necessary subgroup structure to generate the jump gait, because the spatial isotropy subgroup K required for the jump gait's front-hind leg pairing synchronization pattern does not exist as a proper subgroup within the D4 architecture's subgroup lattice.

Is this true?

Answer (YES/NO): YES